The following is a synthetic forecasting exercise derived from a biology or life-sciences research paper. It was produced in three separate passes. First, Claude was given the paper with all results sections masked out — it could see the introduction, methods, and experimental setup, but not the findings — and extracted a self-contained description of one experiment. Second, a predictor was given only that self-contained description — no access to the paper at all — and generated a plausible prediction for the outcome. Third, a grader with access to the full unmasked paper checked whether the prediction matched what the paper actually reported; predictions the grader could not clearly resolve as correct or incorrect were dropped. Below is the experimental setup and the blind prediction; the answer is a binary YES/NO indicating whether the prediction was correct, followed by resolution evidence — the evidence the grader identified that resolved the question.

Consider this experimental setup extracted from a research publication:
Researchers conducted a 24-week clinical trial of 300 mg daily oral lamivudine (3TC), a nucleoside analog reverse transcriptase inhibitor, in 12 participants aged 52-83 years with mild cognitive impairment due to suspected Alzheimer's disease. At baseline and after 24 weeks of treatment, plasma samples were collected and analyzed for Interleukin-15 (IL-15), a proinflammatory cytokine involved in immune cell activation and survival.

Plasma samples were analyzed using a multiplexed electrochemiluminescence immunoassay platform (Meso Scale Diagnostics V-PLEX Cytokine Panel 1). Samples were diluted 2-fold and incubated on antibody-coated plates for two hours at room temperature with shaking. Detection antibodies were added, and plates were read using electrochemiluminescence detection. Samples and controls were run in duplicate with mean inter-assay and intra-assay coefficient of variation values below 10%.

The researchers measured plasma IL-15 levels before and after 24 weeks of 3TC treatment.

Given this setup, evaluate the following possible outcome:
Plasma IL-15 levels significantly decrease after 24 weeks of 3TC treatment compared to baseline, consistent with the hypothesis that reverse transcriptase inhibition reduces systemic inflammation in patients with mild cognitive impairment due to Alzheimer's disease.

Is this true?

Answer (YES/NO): NO